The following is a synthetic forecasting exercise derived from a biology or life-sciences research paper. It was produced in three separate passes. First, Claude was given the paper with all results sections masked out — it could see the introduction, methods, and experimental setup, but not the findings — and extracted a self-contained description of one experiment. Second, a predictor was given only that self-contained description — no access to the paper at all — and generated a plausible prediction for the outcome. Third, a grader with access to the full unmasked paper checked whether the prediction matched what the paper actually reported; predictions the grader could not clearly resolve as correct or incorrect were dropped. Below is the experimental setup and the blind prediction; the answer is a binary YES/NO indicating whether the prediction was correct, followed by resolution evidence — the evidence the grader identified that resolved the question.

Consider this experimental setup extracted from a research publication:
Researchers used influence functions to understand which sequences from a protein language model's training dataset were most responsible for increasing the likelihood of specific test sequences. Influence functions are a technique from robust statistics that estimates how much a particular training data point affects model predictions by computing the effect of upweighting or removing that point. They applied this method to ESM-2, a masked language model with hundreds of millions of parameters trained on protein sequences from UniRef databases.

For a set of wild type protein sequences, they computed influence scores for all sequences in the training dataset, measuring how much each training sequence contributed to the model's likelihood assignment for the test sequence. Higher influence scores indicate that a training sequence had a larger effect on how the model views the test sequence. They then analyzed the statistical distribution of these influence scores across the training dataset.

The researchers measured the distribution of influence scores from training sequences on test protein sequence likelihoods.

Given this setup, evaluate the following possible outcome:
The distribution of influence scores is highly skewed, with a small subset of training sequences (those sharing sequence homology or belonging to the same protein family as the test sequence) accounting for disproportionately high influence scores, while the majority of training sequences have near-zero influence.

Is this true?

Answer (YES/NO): YES